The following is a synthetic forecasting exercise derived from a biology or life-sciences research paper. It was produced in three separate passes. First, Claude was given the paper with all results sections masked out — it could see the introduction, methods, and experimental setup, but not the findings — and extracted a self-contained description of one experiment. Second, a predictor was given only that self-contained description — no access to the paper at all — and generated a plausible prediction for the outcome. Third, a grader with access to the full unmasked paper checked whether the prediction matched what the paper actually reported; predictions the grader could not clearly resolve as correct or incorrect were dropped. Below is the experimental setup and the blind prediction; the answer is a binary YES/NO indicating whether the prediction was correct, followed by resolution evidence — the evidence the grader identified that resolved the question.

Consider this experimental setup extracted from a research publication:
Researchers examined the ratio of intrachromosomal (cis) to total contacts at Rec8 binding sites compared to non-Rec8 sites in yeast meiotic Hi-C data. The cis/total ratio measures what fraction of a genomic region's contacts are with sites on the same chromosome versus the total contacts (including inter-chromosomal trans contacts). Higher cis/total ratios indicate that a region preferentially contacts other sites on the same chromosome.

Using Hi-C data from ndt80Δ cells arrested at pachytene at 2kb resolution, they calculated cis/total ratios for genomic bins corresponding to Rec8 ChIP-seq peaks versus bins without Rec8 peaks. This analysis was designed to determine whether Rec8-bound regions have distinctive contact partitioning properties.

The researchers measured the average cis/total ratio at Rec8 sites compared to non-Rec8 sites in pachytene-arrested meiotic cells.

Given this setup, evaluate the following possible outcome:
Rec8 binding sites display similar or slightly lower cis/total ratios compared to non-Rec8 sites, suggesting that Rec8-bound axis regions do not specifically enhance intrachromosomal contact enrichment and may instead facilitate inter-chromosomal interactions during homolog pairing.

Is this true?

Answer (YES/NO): NO